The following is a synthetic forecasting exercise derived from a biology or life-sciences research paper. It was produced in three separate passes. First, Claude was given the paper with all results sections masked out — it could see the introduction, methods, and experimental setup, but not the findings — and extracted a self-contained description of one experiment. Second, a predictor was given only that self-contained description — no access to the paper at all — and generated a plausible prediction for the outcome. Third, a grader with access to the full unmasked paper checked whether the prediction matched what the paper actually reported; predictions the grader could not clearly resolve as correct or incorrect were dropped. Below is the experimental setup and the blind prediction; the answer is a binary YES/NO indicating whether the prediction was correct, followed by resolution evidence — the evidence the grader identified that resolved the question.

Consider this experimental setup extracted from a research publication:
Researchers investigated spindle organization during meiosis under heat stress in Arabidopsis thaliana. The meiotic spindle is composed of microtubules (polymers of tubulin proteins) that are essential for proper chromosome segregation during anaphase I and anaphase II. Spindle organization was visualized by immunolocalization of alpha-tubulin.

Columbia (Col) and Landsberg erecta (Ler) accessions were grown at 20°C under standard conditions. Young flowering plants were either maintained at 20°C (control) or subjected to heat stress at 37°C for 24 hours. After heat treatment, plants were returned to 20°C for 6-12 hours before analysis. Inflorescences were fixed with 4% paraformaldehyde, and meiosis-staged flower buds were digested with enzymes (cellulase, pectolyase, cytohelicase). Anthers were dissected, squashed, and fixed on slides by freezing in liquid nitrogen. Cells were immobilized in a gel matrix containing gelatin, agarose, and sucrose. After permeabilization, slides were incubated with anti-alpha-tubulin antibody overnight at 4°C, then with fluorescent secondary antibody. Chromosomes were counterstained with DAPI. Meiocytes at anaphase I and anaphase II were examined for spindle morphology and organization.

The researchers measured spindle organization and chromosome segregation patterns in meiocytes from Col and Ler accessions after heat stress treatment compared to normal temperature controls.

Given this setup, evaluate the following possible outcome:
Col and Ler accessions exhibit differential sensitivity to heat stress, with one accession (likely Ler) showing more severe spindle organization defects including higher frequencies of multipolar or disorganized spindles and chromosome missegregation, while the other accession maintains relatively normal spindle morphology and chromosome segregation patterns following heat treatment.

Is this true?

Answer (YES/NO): NO